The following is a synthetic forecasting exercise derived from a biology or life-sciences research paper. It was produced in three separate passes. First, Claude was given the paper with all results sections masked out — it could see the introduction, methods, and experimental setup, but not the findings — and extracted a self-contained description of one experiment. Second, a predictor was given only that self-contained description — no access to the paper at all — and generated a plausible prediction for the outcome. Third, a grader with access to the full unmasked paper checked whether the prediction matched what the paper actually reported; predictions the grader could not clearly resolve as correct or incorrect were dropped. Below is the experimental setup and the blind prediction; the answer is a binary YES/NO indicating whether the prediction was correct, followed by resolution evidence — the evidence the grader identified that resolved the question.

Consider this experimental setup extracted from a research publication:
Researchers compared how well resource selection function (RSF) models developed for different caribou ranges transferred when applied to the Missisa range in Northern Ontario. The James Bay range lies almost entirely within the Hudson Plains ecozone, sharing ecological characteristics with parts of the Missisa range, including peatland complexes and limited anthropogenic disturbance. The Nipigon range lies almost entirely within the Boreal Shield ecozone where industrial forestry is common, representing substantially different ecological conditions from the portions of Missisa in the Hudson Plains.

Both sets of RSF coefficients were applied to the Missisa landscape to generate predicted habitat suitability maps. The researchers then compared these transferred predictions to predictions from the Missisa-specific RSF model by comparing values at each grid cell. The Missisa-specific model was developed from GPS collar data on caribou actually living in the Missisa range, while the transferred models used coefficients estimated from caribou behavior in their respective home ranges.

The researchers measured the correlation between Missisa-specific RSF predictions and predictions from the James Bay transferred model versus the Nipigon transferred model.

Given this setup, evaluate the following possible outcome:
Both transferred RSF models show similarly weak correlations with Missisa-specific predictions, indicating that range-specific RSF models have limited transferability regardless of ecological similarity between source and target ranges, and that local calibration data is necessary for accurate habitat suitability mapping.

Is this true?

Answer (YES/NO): NO